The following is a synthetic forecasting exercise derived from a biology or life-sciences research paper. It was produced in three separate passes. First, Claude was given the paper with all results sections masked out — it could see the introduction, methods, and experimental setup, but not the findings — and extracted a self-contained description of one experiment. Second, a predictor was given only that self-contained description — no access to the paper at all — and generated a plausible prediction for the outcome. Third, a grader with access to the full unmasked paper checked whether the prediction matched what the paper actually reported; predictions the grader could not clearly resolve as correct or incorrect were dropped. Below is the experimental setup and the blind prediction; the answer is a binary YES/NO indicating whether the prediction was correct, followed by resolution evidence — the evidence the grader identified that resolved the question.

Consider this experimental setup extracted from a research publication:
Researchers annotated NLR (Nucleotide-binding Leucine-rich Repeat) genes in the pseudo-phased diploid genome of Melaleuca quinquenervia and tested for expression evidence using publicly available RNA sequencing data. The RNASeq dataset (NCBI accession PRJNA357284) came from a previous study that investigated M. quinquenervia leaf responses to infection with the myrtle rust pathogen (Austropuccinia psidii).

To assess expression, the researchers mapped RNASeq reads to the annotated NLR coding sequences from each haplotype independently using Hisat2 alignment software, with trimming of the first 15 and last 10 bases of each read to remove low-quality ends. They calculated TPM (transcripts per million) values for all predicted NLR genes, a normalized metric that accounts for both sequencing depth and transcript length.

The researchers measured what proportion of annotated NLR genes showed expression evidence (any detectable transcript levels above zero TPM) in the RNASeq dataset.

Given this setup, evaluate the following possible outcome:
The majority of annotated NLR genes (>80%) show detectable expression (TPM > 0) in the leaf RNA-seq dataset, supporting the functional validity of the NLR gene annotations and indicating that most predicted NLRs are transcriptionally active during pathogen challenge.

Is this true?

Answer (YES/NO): YES